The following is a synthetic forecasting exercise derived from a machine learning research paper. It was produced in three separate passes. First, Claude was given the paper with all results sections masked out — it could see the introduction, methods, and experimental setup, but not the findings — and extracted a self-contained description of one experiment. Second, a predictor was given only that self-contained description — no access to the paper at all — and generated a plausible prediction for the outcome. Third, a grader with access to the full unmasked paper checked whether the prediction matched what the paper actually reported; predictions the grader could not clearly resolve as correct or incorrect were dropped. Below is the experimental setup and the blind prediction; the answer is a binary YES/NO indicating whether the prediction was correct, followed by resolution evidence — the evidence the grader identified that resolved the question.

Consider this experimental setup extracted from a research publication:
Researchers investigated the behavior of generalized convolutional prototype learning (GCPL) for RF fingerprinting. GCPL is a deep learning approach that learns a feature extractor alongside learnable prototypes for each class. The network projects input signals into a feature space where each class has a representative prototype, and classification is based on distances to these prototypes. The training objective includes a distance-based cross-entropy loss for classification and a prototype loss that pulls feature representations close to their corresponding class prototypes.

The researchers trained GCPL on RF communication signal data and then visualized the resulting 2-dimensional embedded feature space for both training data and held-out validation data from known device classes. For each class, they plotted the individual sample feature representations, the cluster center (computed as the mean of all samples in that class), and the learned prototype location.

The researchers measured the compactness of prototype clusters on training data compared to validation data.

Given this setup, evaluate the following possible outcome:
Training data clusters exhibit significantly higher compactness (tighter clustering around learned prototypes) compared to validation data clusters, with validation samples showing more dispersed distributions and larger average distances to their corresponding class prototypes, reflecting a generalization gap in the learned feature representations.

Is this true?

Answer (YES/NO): YES